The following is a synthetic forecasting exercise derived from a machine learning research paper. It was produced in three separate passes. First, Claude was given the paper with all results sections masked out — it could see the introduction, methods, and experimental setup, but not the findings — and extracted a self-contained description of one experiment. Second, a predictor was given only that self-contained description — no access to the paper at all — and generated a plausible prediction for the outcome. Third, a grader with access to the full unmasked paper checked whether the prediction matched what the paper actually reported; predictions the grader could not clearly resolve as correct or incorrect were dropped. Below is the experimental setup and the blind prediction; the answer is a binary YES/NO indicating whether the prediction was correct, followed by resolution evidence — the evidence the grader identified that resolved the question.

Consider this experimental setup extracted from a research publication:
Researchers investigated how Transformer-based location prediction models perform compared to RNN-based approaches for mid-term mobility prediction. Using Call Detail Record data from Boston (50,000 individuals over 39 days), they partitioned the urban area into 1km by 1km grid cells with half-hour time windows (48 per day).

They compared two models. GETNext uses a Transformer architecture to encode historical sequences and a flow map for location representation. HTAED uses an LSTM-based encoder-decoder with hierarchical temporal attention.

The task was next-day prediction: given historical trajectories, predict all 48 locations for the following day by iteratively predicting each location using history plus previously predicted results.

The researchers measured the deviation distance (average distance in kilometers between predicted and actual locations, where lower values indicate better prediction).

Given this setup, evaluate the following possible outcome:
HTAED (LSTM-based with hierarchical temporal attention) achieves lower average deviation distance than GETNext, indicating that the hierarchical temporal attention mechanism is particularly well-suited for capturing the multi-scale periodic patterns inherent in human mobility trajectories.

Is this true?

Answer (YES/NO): YES